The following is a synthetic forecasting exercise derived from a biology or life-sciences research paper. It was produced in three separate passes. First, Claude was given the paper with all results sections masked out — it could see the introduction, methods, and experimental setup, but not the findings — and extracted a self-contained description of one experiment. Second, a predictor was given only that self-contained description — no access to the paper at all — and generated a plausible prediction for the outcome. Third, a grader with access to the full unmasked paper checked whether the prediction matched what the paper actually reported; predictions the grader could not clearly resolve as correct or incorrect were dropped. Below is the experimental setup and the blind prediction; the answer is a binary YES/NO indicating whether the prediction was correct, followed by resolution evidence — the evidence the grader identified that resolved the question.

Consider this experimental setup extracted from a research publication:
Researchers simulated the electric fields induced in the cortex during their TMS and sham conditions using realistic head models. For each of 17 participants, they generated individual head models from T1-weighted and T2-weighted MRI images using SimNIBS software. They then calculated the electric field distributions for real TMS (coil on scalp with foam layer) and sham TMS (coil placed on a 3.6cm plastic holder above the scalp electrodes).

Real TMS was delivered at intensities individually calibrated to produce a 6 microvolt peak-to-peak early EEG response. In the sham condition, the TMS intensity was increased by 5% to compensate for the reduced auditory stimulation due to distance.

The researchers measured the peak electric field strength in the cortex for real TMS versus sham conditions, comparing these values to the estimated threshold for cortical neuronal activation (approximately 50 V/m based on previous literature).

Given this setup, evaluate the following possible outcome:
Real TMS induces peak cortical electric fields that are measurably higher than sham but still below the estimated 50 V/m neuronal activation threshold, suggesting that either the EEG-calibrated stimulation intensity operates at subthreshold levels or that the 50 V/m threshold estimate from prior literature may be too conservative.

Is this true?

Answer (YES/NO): NO